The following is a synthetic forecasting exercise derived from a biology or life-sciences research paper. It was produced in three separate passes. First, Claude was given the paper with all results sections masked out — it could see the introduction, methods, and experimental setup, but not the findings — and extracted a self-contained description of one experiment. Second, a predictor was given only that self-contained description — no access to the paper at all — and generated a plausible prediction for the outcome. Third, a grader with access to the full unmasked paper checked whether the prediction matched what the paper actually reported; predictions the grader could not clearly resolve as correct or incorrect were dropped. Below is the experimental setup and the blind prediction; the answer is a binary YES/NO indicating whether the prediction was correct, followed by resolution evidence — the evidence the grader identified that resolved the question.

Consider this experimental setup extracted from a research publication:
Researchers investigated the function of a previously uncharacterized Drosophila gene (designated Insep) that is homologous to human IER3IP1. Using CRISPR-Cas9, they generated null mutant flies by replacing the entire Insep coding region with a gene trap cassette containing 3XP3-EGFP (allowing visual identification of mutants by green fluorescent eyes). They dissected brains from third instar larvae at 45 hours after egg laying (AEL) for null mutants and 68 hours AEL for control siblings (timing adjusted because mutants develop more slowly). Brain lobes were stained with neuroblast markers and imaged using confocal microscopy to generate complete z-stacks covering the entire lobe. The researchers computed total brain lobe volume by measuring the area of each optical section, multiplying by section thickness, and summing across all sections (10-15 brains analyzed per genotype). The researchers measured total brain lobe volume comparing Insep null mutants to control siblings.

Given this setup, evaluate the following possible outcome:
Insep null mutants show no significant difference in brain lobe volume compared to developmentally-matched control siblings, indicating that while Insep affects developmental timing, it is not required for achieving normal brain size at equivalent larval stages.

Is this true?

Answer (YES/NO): NO